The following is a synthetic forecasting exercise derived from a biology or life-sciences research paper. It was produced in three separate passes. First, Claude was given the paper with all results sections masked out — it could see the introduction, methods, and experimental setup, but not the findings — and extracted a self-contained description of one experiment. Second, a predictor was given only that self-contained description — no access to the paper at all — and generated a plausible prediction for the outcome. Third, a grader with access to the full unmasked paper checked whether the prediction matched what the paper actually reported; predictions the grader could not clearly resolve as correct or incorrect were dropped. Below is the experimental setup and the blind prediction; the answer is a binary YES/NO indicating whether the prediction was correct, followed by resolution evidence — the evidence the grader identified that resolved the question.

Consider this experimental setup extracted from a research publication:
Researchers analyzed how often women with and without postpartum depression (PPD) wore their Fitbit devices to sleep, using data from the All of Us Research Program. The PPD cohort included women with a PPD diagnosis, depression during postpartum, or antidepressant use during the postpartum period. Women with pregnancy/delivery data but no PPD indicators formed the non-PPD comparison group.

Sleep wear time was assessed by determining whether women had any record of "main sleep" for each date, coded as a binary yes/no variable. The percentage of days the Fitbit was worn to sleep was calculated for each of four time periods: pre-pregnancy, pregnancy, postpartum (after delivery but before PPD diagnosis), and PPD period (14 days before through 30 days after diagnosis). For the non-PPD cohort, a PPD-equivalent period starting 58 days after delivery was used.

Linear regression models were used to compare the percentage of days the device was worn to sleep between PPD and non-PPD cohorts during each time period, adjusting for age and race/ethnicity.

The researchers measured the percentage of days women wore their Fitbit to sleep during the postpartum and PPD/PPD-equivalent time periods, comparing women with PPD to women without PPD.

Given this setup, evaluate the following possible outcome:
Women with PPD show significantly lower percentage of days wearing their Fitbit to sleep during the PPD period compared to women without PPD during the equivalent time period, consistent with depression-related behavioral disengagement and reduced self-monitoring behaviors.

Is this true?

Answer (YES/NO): NO